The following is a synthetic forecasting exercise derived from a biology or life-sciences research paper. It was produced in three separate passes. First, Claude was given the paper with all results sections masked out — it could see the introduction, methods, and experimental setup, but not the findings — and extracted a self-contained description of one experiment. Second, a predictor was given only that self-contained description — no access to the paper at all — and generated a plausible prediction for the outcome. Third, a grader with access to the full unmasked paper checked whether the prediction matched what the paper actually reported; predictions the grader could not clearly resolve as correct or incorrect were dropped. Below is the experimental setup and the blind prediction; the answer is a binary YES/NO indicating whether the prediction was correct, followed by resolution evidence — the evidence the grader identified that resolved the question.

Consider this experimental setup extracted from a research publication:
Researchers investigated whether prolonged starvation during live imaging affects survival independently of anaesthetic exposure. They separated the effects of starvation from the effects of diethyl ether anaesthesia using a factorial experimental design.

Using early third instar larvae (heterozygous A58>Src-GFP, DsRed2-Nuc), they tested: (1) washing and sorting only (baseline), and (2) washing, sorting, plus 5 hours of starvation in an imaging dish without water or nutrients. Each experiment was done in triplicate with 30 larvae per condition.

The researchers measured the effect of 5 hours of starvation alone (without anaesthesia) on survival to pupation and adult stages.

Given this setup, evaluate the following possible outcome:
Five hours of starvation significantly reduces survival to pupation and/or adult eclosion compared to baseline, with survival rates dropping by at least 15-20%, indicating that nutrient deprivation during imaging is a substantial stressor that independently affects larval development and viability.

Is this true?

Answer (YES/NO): NO